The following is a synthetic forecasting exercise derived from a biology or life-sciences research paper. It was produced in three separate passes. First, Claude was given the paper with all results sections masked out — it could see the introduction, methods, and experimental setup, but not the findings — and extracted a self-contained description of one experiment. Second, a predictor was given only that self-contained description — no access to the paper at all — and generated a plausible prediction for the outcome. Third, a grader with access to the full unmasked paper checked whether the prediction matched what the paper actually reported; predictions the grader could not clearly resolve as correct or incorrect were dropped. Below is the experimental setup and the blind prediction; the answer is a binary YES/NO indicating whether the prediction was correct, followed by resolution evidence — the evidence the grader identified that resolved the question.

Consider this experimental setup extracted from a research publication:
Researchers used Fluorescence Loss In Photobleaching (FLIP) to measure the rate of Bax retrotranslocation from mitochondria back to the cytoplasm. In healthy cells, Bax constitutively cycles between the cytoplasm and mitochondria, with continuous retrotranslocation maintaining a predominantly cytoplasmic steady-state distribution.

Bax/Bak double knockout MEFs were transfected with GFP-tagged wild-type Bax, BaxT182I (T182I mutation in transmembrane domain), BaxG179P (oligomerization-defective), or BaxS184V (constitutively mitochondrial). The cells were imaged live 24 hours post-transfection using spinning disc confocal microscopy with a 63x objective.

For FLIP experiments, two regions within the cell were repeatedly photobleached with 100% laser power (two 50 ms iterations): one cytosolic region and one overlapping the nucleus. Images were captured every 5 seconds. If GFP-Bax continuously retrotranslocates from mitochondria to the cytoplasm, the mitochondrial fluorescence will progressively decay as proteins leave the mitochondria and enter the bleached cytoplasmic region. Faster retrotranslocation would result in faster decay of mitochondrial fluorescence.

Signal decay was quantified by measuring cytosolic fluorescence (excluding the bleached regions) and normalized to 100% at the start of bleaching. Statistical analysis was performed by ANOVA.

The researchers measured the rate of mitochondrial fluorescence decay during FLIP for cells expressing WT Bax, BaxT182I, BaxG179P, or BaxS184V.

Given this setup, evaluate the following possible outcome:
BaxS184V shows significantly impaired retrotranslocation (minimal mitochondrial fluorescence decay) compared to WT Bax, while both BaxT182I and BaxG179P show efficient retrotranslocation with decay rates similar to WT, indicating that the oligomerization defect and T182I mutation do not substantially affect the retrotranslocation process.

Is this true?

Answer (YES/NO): NO